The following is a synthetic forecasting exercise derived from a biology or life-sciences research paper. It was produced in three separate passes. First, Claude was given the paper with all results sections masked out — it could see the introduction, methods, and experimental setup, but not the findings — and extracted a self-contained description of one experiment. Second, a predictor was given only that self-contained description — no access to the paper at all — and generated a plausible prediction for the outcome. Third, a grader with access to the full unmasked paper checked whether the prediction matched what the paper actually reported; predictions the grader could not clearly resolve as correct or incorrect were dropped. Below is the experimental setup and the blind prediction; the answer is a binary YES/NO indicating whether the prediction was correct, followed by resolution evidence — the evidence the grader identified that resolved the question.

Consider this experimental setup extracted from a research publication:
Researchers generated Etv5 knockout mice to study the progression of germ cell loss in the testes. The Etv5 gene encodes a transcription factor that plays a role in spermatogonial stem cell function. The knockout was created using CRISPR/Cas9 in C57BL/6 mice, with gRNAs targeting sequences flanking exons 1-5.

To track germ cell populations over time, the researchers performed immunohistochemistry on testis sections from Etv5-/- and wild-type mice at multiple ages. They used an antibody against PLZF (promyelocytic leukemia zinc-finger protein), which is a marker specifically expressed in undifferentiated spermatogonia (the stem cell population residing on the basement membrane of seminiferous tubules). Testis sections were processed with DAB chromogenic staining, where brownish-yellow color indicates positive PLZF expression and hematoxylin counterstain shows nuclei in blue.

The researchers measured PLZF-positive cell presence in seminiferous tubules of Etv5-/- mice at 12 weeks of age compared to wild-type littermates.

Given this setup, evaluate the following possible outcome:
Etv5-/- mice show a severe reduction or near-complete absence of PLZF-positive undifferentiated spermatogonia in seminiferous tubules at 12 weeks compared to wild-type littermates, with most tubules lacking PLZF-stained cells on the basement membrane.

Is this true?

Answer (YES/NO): YES